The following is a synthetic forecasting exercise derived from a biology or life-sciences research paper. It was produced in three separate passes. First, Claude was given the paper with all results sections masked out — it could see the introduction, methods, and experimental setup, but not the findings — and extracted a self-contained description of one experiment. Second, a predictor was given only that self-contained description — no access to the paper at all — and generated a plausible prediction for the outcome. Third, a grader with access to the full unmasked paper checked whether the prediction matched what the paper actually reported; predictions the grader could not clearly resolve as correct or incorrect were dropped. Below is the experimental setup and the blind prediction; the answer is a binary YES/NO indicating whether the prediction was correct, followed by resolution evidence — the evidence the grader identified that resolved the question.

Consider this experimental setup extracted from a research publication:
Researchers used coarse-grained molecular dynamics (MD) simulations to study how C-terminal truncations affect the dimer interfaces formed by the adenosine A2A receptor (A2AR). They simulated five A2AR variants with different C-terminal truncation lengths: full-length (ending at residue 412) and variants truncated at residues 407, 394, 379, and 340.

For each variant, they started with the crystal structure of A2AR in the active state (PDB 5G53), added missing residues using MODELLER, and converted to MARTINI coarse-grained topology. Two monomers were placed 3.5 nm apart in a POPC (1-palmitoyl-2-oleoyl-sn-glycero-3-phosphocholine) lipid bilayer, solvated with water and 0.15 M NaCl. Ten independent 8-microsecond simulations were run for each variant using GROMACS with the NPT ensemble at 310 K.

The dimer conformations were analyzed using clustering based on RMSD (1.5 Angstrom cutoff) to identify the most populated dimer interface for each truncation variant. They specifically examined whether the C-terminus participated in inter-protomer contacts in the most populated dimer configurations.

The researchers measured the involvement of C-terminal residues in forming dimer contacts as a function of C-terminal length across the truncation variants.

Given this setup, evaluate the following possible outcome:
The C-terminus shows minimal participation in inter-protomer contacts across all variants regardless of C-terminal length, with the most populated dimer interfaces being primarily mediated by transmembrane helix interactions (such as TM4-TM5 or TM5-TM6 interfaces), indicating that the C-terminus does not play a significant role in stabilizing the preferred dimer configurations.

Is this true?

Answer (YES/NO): NO